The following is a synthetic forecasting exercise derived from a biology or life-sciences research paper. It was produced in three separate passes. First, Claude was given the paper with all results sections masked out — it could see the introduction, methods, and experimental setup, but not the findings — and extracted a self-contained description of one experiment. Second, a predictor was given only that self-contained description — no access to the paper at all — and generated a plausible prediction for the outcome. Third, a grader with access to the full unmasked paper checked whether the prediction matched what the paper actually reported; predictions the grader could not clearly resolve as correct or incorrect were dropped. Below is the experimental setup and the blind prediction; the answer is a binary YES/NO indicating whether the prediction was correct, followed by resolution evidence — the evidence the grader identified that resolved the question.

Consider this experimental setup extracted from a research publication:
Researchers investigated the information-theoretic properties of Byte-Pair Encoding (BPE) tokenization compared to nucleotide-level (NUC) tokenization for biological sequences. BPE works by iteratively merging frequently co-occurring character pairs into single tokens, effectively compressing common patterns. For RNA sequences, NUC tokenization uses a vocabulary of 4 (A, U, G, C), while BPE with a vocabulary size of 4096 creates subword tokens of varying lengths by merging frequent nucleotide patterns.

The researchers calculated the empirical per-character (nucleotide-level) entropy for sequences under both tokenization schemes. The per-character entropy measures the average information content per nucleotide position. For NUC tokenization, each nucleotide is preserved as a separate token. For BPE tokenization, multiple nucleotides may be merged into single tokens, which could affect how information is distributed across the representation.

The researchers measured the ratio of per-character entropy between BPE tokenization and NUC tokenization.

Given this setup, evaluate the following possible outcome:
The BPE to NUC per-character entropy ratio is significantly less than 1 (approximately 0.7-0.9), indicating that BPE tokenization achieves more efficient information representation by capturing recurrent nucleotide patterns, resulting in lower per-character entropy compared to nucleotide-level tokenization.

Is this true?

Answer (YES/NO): YES